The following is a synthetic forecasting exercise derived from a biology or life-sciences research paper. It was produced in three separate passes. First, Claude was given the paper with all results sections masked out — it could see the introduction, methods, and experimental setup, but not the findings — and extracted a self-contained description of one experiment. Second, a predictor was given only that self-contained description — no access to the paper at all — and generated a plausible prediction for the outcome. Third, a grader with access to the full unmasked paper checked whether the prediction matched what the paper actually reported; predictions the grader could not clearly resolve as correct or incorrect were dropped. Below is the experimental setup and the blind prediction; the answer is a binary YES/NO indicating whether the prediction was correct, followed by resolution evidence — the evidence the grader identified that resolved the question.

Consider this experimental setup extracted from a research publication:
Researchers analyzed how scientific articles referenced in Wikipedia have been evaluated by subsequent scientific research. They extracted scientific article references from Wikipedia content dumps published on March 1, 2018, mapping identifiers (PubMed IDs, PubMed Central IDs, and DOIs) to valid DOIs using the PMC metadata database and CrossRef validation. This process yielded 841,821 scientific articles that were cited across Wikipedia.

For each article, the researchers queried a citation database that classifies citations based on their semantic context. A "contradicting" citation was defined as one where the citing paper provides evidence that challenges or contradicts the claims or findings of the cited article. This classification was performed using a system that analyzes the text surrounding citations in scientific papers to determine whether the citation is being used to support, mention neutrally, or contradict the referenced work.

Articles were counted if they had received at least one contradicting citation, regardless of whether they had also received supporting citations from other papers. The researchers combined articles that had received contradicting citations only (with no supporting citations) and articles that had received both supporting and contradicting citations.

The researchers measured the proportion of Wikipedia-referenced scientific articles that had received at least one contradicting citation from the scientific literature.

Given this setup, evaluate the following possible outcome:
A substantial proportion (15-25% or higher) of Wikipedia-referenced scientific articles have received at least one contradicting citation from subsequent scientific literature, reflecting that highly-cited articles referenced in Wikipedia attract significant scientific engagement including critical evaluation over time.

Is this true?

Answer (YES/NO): NO